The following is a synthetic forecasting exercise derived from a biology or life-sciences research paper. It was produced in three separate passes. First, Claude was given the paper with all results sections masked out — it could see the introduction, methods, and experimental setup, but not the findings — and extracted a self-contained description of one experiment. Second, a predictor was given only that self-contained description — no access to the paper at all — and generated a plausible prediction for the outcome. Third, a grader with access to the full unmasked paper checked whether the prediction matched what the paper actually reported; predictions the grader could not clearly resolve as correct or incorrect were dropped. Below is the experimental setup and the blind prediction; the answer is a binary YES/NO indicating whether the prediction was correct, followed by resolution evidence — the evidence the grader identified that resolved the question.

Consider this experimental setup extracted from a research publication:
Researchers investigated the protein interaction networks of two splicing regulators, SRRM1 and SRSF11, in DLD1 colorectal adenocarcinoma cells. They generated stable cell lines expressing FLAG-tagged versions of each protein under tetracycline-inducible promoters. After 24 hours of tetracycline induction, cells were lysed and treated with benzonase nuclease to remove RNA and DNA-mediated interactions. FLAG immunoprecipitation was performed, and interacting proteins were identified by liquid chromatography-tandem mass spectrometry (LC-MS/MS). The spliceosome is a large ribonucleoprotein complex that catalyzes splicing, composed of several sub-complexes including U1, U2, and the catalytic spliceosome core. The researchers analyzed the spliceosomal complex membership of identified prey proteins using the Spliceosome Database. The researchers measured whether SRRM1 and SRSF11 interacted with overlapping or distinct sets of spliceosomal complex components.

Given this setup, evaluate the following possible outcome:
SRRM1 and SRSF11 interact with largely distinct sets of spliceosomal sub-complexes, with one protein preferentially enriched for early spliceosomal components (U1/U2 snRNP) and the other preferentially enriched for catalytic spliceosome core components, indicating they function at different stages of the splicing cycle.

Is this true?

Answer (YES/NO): NO